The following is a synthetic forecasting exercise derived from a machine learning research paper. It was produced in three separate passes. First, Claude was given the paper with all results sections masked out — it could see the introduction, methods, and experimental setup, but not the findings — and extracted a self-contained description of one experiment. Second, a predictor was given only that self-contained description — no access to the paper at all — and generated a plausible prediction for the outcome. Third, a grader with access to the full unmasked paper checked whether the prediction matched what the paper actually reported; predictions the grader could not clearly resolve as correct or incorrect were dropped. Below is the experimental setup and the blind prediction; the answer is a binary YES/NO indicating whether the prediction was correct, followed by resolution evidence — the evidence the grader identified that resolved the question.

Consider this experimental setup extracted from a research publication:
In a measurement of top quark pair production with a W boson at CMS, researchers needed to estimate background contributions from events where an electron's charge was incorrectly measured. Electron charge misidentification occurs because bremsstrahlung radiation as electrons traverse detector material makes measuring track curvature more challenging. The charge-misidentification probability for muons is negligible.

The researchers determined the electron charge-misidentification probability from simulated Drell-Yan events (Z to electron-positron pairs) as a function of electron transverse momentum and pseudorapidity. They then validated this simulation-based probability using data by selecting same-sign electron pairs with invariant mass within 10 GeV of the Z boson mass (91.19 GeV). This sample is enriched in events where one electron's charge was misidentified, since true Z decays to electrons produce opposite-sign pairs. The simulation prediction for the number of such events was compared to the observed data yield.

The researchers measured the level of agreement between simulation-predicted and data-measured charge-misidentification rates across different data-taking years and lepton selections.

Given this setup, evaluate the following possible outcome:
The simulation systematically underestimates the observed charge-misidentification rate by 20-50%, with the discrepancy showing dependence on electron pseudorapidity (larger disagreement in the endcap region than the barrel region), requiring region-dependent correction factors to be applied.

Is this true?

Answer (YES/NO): NO